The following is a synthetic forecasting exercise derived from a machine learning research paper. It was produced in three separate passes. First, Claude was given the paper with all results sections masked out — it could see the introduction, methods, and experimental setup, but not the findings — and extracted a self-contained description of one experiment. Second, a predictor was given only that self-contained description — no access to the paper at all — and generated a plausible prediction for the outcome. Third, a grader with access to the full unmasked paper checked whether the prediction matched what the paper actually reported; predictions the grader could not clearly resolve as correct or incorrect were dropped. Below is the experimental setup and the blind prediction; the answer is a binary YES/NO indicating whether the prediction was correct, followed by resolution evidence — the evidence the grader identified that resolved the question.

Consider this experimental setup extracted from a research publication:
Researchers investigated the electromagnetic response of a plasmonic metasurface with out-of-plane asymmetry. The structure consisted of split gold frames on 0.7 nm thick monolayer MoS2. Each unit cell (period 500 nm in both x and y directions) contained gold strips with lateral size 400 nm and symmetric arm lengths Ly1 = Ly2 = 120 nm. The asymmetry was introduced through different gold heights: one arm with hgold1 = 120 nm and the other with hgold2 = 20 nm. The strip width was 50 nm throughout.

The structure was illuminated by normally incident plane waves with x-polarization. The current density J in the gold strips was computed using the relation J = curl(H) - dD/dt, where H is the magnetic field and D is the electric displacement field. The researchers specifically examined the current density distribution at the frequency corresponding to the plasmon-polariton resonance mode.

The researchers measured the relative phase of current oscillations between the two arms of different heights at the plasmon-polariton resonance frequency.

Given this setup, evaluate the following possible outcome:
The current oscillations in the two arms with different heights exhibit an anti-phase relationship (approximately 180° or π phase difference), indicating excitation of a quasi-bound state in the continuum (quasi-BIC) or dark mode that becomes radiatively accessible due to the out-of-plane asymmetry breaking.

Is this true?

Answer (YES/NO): NO